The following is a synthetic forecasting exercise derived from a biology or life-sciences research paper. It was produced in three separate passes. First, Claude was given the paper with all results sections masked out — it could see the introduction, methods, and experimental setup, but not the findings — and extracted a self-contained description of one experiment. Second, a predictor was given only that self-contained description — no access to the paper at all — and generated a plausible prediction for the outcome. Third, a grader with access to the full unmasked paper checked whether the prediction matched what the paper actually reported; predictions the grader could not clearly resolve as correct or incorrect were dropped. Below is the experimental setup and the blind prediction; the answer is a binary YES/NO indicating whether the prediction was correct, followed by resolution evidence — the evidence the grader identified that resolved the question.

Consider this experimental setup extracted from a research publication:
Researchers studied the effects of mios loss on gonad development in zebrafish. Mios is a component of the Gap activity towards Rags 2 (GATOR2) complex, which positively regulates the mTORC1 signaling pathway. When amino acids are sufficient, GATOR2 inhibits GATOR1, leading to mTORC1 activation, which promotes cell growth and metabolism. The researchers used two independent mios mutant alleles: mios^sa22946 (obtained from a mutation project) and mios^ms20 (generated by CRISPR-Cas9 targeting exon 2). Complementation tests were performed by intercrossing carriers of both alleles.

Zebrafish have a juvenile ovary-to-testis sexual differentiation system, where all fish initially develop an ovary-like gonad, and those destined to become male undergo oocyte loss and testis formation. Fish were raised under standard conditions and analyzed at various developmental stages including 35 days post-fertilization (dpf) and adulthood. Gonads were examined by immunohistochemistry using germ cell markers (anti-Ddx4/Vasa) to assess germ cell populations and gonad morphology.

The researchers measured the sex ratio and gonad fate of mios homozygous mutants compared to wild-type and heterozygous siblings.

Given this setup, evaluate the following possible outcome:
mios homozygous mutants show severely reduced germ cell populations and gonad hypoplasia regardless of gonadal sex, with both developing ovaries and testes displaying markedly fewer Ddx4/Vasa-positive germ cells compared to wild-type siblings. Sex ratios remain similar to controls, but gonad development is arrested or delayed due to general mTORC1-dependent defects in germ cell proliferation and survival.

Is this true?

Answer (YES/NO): NO